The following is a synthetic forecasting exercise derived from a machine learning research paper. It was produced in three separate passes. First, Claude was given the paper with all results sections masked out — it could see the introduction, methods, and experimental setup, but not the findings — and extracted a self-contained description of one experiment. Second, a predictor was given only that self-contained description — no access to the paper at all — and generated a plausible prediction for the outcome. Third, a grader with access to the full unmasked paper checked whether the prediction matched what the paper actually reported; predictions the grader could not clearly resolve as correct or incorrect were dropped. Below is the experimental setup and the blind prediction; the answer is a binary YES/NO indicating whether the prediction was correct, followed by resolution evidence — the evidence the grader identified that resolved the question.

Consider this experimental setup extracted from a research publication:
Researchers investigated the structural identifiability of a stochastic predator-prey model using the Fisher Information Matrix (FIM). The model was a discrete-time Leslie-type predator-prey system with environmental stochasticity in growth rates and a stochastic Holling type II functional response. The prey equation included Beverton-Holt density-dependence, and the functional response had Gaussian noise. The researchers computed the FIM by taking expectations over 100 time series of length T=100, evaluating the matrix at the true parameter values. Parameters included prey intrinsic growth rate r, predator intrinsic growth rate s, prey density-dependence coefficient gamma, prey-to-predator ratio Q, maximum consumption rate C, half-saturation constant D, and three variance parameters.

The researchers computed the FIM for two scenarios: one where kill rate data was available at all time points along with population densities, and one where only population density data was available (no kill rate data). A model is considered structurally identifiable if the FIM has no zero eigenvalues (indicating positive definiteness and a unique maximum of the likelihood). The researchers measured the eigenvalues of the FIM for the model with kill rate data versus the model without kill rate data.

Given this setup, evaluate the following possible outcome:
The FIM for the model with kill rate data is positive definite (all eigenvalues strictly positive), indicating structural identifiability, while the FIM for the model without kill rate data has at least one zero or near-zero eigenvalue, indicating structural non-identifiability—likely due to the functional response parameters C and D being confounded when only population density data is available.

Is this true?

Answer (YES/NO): NO